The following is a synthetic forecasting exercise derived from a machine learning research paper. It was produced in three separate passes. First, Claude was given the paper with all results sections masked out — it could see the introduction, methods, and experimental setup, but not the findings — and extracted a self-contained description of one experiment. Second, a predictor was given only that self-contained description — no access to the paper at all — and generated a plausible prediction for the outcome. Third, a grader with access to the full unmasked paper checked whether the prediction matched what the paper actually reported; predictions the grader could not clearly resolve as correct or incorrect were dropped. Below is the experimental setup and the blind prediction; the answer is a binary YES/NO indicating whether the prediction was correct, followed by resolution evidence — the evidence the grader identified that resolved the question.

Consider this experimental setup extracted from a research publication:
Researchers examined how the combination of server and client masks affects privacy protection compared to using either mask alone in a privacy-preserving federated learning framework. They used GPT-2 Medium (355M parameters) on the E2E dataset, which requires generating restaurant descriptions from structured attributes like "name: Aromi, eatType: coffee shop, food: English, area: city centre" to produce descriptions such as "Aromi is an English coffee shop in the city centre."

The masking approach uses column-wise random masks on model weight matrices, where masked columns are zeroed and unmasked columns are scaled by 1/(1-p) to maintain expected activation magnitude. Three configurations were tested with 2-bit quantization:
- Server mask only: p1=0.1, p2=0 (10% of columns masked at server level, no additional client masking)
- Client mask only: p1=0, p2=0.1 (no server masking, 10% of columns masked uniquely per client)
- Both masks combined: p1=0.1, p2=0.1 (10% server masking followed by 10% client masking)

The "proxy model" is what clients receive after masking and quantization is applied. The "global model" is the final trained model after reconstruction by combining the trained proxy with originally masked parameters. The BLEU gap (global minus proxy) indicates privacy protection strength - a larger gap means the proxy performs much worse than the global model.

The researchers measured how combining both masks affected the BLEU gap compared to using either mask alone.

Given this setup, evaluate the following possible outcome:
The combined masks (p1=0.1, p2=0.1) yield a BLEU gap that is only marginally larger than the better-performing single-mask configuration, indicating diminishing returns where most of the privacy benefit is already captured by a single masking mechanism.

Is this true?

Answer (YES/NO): NO